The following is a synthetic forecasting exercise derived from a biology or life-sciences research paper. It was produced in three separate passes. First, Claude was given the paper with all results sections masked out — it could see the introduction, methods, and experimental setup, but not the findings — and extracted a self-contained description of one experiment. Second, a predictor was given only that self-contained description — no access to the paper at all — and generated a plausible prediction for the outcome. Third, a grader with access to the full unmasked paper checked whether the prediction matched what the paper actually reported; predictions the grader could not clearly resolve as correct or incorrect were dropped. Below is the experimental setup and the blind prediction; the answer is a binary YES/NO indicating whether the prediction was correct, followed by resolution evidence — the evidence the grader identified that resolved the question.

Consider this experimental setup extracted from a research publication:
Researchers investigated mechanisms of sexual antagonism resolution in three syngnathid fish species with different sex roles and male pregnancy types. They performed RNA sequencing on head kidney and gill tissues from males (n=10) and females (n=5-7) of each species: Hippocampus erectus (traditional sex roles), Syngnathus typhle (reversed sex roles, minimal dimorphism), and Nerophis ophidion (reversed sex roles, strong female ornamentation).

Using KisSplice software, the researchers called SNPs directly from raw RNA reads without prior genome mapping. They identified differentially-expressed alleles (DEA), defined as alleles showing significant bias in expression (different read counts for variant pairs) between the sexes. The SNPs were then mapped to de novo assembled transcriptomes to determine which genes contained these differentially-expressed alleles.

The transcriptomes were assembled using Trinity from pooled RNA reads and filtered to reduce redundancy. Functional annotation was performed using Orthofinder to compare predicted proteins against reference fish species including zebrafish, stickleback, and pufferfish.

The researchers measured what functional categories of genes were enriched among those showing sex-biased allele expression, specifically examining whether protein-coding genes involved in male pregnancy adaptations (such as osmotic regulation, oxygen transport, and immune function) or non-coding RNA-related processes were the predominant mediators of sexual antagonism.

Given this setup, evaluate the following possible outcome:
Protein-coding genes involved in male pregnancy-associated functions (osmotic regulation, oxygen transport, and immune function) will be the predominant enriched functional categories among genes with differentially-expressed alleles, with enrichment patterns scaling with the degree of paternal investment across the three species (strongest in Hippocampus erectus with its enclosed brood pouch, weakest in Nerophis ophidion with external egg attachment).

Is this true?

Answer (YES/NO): NO